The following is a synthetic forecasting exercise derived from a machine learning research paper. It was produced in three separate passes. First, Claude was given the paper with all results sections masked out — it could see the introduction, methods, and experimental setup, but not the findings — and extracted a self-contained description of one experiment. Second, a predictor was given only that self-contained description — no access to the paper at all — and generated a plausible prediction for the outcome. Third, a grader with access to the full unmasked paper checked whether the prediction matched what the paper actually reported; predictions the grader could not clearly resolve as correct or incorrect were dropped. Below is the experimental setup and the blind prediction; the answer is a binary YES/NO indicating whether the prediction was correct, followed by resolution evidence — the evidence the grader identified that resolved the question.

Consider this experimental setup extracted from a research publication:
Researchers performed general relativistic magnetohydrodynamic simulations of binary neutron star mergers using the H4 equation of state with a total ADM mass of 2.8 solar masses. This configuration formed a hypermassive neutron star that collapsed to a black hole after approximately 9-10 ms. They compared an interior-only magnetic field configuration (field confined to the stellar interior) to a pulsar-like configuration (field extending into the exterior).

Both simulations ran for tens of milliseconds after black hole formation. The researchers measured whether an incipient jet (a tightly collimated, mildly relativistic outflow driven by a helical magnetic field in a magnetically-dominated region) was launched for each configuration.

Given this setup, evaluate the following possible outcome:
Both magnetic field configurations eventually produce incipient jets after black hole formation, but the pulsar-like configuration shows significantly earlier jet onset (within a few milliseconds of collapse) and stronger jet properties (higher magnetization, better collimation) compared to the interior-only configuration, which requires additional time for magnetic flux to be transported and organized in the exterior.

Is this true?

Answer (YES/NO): NO